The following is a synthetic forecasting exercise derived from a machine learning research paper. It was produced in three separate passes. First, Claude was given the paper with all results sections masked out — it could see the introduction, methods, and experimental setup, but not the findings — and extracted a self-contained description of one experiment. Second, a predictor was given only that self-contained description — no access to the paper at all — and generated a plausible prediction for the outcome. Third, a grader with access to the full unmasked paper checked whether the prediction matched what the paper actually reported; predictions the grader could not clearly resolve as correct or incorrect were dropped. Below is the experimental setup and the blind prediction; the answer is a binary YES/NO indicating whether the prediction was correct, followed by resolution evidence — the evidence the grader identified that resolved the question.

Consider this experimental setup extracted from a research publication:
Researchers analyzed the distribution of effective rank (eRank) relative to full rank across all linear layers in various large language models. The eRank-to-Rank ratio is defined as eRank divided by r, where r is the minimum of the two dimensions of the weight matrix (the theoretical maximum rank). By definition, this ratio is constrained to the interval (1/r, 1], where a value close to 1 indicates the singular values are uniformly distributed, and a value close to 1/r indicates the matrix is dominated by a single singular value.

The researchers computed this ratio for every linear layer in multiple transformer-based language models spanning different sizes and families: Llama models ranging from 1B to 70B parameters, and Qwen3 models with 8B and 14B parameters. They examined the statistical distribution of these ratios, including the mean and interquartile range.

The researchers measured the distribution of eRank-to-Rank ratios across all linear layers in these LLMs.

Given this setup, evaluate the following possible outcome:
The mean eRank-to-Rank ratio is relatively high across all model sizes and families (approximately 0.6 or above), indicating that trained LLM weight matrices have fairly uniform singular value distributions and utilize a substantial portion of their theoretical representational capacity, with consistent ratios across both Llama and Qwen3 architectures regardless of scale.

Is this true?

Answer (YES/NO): YES